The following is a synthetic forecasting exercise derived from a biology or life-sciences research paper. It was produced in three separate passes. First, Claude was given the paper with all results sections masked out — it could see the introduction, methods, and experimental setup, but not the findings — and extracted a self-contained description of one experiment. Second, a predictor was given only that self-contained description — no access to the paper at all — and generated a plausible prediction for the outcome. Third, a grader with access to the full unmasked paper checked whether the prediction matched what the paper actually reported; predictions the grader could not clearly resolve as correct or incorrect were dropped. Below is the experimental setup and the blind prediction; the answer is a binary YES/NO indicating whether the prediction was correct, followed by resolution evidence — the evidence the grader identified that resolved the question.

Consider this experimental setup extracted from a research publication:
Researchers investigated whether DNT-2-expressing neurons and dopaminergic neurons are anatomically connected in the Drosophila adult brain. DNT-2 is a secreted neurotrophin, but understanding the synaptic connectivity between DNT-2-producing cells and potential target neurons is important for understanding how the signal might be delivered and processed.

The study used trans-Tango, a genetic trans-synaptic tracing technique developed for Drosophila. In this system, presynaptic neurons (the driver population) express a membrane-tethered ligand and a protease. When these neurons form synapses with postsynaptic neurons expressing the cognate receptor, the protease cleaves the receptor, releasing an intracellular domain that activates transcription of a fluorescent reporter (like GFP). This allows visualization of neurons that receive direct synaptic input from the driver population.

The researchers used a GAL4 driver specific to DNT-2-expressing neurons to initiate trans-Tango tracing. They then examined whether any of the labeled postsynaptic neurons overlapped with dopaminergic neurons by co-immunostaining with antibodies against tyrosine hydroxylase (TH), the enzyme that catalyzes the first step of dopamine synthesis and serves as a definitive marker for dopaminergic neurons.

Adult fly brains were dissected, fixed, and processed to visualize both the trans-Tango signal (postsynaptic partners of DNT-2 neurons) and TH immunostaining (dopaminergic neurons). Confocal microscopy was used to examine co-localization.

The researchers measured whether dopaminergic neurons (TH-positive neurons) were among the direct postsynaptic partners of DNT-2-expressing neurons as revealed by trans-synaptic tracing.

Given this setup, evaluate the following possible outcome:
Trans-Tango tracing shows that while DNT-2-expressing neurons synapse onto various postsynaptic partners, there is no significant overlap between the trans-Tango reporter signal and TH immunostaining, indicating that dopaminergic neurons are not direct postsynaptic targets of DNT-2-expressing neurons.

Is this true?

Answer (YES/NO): NO